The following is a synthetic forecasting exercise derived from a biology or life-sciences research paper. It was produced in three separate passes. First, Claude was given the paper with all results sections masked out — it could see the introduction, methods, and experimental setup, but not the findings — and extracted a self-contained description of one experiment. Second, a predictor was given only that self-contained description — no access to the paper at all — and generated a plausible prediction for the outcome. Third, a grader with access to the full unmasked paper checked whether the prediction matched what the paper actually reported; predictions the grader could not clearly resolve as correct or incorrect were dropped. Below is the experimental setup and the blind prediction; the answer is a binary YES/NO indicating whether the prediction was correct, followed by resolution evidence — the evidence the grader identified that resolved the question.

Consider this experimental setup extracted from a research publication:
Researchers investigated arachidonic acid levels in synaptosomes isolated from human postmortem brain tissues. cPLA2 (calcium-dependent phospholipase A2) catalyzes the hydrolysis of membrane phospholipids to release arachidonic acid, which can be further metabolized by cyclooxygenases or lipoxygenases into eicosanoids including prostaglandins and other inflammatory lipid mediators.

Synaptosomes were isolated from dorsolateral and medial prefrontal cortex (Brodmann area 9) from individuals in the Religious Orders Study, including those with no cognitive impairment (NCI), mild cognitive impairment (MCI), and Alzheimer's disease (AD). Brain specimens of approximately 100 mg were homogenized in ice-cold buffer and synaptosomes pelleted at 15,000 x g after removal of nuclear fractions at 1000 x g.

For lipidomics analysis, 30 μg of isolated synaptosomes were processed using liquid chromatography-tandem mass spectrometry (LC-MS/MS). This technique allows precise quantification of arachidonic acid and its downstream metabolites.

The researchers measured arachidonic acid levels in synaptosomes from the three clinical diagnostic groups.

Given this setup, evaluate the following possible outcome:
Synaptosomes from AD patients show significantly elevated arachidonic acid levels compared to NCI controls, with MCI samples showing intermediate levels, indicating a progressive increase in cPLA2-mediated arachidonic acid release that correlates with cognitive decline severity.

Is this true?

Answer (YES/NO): NO